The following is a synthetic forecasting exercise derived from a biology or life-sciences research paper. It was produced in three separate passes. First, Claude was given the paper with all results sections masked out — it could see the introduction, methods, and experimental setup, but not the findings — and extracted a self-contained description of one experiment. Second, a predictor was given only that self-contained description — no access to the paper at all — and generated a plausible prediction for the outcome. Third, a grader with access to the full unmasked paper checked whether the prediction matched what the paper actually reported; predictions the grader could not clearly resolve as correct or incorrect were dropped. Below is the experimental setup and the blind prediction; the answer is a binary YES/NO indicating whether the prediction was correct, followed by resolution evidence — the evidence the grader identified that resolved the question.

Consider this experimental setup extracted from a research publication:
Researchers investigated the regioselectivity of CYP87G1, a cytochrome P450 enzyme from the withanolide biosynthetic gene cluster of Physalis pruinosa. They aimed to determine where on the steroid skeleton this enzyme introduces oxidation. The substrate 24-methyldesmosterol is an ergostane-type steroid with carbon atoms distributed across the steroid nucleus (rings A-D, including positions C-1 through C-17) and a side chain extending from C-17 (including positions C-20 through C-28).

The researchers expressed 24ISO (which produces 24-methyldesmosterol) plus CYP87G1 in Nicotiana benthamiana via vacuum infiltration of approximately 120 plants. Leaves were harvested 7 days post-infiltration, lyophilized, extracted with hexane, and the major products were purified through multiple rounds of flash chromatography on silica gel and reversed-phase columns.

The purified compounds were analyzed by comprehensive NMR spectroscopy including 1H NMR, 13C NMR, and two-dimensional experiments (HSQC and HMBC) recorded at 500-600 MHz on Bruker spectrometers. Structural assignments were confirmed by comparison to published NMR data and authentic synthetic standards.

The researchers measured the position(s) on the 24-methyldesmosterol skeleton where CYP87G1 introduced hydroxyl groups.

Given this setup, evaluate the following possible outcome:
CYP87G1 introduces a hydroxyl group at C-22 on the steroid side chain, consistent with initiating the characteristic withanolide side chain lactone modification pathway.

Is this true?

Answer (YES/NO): YES